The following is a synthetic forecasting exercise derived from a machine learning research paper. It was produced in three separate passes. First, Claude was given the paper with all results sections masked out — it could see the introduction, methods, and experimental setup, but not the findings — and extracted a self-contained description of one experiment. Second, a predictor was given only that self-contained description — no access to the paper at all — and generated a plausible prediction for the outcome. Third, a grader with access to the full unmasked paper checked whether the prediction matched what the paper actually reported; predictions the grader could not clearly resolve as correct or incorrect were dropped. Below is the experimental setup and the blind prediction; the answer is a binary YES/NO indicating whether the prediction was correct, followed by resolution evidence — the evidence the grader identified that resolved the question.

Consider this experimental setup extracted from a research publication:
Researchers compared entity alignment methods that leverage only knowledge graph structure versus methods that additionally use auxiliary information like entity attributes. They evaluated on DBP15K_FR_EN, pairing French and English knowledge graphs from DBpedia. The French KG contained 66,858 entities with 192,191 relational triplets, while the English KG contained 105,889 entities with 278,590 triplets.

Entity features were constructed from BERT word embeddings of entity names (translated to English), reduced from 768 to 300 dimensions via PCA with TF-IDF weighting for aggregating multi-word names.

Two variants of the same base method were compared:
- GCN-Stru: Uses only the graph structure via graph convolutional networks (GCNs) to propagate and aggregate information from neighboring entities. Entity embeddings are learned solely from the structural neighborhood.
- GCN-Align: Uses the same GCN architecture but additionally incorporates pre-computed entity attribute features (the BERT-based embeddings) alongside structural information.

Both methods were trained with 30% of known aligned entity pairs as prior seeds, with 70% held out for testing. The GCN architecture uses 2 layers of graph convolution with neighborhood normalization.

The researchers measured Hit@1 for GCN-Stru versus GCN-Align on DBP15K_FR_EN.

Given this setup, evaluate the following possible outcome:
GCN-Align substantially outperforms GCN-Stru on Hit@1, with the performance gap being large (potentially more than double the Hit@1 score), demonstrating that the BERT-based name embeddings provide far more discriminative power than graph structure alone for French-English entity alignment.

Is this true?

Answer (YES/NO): NO